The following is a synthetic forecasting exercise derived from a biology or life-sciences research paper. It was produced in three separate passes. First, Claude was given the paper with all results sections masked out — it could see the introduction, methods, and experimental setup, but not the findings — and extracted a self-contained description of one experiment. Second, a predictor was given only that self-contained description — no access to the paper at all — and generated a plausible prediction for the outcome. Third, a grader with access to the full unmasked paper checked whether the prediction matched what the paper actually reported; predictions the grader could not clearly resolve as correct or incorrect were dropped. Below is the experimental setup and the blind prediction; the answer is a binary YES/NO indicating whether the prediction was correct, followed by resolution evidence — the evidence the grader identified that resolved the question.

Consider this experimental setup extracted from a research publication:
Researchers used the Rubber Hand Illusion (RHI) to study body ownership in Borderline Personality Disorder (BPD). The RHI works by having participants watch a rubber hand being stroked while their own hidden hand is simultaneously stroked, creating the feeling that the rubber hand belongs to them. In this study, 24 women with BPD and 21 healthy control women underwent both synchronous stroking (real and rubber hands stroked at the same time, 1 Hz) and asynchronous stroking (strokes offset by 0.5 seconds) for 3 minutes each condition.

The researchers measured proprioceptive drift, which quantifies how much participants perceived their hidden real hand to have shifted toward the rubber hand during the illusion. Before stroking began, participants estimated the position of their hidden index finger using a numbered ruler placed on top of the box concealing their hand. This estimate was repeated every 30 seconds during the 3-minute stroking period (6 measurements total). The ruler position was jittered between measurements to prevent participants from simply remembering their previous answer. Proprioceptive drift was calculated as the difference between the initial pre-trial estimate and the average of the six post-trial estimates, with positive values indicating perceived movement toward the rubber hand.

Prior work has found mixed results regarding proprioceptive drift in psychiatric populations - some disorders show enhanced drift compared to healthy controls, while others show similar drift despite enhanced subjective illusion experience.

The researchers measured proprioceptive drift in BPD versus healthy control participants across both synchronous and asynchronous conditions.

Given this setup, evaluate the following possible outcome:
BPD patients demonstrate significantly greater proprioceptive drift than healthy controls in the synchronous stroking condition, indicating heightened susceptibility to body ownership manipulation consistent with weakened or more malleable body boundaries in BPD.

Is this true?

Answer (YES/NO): NO